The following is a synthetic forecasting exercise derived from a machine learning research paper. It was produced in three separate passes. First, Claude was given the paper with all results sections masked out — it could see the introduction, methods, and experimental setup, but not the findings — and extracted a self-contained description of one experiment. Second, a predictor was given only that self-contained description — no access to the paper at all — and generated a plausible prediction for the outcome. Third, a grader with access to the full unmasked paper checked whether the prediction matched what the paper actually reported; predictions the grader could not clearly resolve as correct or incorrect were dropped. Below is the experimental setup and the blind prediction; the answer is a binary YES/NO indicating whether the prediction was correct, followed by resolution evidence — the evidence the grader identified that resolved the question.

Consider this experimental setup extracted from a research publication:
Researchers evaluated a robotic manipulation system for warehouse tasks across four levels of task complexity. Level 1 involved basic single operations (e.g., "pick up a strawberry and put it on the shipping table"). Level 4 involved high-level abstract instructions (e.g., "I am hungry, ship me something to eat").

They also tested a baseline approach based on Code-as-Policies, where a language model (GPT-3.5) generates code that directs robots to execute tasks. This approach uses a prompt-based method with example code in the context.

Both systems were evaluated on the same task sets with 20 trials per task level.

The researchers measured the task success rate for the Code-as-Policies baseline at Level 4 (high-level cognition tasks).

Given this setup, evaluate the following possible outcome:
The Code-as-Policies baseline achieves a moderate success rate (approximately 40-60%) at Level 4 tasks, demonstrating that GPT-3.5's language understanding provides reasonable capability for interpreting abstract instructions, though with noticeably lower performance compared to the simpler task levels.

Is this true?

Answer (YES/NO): NO